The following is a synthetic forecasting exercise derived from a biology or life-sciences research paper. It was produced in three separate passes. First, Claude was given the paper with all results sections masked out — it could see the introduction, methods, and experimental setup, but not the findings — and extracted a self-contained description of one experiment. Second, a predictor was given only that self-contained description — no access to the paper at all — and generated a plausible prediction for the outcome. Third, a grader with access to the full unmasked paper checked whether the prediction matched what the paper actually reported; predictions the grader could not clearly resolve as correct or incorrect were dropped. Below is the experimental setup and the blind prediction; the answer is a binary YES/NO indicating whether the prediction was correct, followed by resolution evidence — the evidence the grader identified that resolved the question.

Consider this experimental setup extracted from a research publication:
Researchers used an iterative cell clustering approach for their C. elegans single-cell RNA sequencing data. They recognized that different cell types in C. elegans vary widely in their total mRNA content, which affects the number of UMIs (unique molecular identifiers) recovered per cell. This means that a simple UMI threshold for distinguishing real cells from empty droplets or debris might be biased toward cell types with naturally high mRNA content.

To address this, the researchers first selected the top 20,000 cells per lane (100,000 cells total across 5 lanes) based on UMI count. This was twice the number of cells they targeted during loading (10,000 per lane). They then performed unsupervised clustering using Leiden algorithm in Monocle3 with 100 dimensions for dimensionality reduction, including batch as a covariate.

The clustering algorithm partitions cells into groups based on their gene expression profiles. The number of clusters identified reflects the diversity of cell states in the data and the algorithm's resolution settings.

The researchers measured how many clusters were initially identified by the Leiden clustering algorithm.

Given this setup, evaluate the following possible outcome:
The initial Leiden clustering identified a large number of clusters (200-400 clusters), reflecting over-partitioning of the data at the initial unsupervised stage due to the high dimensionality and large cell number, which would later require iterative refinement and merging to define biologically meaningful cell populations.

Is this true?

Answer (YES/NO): NO